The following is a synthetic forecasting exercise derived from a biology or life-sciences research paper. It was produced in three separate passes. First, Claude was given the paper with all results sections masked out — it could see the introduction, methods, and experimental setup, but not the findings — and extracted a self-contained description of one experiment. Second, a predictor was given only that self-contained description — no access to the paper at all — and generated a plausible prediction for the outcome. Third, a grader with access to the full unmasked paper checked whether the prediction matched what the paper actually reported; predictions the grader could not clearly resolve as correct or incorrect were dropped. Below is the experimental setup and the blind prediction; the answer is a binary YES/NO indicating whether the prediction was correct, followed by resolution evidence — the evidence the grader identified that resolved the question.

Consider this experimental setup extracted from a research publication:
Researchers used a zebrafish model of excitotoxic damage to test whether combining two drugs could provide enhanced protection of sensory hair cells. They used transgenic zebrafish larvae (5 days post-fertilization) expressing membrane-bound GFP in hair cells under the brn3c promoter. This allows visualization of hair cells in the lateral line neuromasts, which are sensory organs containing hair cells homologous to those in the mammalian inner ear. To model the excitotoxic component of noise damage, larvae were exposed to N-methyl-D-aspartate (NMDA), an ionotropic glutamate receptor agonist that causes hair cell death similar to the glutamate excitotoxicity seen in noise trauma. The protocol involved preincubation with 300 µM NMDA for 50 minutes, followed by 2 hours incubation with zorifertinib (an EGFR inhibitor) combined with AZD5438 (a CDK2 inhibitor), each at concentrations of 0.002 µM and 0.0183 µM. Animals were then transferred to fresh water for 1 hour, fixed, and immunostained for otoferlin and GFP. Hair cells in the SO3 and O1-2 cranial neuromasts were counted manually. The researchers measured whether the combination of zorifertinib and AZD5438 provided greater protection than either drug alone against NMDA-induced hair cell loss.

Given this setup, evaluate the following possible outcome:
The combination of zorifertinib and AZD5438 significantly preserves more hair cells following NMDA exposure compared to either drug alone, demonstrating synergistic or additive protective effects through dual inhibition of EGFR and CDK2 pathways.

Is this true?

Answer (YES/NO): YES